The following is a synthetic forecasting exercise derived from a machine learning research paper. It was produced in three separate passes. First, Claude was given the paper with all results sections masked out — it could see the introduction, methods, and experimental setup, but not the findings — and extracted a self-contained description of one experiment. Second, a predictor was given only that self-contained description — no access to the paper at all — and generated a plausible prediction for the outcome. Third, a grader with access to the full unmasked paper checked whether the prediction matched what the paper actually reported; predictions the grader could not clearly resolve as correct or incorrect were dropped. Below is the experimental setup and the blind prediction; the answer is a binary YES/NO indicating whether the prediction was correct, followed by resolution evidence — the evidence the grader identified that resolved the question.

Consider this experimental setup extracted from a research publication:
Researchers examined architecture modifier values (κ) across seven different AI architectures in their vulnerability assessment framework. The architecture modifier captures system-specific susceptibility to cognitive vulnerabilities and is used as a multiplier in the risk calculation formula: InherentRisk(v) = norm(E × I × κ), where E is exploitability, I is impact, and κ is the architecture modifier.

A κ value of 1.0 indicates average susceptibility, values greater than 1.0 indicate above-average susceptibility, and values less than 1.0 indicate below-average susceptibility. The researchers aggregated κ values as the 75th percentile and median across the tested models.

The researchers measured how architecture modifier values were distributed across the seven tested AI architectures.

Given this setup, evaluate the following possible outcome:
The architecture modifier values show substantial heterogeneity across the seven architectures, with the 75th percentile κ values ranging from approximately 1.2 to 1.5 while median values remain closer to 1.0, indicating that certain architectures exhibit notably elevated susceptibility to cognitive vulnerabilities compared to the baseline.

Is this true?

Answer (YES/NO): NO